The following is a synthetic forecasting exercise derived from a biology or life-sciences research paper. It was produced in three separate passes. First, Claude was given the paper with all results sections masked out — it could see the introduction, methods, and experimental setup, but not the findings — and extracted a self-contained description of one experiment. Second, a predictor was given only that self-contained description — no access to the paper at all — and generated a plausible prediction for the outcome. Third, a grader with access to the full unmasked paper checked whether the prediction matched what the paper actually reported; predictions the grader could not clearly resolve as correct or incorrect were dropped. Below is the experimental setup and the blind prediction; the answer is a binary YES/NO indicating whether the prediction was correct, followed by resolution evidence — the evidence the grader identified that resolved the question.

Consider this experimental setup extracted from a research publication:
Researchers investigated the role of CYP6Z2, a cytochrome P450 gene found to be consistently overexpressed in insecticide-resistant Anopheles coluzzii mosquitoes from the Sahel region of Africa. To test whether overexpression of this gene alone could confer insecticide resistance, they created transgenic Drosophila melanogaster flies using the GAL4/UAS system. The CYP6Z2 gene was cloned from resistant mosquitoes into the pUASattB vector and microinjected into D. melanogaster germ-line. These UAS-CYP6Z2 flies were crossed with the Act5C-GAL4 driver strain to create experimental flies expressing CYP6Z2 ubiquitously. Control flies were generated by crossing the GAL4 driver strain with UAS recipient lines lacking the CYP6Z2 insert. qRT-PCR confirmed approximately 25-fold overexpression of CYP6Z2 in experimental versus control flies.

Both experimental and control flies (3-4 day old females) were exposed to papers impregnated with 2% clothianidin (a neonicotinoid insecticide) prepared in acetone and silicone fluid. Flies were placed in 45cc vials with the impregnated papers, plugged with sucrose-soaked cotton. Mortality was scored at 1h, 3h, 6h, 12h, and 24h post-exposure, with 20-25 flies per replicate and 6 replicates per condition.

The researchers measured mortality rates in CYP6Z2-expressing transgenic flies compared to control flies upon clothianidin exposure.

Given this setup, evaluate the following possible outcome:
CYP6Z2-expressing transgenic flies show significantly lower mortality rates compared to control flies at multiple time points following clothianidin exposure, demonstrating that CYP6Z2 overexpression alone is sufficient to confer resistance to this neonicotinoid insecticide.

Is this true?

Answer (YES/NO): NO